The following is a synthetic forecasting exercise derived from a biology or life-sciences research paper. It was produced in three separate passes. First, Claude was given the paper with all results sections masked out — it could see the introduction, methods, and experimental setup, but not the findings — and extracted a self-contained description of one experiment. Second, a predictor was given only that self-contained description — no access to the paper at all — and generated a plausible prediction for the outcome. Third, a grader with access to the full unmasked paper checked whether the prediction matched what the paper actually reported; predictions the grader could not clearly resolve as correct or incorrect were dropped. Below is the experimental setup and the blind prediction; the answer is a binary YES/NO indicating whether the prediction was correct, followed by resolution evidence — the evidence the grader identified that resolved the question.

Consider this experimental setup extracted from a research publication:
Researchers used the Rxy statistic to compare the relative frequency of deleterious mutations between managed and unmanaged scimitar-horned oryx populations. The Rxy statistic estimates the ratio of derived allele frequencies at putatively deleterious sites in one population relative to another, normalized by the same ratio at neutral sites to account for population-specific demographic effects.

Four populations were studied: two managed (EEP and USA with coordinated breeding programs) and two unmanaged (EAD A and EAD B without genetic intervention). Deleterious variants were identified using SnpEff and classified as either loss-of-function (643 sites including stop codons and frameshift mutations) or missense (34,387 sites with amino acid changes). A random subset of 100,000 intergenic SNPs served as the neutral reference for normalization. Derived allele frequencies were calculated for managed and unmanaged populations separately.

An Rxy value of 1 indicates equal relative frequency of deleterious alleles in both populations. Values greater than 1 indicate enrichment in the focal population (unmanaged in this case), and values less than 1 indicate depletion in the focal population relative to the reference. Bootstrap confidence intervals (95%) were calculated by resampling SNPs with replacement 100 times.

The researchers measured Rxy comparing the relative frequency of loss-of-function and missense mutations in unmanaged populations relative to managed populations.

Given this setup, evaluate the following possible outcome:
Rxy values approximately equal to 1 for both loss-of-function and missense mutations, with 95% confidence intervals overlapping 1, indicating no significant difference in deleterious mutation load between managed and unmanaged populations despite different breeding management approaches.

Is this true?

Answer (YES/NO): NO